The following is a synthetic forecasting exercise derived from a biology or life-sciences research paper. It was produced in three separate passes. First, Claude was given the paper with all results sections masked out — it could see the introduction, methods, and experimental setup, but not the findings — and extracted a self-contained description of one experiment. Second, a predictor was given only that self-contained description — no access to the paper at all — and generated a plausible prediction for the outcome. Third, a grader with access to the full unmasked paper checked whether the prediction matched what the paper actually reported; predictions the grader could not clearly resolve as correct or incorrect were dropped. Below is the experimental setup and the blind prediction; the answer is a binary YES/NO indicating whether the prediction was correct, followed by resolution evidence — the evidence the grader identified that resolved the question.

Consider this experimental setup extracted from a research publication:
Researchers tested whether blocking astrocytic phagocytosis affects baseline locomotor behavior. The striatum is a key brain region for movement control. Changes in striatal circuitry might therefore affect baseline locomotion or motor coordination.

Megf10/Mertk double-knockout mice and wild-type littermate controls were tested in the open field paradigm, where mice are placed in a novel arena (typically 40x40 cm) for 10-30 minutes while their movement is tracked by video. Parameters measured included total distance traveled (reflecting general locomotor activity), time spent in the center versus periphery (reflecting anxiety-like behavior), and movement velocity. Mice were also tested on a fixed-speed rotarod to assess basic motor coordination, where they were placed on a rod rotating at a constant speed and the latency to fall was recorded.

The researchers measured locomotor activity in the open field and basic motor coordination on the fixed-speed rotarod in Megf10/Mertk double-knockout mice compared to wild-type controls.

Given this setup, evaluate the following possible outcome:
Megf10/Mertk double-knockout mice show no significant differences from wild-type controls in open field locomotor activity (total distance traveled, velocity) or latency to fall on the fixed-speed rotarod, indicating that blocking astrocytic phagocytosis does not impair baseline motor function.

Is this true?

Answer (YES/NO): YES